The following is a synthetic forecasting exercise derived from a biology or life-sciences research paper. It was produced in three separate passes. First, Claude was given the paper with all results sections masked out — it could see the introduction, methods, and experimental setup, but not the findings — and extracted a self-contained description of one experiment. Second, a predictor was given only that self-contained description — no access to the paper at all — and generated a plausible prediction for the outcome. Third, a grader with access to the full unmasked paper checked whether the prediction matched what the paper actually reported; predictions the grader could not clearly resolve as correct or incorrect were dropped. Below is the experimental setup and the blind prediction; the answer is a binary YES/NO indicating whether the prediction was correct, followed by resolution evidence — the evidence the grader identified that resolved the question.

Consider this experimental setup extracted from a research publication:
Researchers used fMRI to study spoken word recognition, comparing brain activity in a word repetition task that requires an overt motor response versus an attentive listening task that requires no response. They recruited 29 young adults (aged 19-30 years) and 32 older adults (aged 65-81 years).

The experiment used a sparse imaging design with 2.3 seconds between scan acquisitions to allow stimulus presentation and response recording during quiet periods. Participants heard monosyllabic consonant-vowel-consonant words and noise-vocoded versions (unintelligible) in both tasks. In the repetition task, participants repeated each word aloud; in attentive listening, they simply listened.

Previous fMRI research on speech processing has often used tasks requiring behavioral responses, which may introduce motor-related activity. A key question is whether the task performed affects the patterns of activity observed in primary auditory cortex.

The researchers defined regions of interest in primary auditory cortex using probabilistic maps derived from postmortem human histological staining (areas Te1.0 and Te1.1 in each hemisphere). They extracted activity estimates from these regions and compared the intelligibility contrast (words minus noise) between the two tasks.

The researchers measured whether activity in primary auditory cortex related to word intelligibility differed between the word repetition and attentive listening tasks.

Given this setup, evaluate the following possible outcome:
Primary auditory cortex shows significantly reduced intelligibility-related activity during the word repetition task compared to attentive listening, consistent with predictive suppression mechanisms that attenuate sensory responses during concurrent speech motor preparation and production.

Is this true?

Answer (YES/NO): NO